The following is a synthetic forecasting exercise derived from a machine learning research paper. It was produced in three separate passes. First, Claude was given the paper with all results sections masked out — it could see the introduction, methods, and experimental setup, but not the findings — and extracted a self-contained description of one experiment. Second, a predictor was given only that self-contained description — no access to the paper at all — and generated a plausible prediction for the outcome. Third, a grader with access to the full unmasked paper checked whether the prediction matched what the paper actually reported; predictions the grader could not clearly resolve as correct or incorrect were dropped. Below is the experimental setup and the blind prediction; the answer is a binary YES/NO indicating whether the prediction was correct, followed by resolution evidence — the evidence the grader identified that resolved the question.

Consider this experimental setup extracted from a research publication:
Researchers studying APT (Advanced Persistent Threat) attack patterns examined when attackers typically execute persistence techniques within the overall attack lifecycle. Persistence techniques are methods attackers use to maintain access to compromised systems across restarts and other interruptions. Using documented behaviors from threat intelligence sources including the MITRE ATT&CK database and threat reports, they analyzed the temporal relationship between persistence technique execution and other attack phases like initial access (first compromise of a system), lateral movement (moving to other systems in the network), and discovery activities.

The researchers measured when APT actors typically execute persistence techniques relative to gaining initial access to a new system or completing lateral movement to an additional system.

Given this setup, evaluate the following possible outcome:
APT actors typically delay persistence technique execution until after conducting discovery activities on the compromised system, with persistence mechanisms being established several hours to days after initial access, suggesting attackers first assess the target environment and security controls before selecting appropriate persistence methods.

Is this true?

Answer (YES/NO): NO